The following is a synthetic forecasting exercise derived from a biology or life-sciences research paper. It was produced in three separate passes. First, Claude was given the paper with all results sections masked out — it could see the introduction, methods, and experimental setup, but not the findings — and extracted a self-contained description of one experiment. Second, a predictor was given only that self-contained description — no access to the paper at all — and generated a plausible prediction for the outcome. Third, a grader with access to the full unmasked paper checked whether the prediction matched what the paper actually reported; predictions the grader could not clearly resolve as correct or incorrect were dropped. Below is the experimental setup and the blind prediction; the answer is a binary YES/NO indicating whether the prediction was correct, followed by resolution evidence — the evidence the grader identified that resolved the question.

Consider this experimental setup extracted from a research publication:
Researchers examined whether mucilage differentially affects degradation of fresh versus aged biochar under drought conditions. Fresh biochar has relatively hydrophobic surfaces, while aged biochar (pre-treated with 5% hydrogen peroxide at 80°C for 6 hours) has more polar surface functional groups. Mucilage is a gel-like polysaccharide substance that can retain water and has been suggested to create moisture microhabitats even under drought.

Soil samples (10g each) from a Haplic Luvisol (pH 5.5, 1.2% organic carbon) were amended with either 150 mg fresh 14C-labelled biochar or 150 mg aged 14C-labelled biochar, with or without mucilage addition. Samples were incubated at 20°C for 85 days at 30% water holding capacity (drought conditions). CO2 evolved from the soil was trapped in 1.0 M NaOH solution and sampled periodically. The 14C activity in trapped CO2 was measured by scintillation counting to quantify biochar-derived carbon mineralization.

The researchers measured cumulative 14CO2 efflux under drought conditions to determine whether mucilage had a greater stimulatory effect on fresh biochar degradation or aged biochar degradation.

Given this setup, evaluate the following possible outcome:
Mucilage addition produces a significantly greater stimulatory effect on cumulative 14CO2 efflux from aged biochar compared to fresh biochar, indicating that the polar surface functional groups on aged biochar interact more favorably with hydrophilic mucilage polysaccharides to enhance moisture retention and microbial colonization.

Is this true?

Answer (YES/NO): NO